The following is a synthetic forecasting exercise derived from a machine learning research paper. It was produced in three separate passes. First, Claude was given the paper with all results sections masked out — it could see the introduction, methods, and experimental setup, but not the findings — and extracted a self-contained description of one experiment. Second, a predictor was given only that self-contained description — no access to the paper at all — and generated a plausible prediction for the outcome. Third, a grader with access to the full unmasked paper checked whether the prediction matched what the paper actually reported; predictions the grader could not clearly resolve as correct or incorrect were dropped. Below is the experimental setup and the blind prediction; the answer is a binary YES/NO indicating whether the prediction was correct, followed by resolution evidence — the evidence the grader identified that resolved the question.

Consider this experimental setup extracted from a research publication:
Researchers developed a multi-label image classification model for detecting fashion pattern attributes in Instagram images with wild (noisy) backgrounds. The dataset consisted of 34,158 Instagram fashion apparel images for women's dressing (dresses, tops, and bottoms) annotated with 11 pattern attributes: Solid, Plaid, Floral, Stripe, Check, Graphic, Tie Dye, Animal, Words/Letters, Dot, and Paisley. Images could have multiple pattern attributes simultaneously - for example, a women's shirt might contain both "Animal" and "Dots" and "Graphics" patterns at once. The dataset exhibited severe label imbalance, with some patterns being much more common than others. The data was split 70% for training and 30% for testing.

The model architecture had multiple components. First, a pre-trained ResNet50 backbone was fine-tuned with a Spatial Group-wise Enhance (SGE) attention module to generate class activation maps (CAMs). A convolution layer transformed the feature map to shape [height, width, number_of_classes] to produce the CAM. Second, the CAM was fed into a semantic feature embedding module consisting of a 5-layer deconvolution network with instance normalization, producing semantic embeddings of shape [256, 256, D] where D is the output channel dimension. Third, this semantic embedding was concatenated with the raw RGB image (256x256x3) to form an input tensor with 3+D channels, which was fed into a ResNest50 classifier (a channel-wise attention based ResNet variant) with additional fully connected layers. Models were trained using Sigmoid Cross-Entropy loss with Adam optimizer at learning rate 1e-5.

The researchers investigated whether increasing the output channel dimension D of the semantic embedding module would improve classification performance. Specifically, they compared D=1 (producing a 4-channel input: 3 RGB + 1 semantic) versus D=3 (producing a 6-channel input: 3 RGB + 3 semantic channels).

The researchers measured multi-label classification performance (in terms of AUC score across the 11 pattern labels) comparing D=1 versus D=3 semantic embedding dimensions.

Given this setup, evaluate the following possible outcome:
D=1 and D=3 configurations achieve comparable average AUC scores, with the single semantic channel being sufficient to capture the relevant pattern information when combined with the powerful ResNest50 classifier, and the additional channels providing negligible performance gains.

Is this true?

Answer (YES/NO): NO